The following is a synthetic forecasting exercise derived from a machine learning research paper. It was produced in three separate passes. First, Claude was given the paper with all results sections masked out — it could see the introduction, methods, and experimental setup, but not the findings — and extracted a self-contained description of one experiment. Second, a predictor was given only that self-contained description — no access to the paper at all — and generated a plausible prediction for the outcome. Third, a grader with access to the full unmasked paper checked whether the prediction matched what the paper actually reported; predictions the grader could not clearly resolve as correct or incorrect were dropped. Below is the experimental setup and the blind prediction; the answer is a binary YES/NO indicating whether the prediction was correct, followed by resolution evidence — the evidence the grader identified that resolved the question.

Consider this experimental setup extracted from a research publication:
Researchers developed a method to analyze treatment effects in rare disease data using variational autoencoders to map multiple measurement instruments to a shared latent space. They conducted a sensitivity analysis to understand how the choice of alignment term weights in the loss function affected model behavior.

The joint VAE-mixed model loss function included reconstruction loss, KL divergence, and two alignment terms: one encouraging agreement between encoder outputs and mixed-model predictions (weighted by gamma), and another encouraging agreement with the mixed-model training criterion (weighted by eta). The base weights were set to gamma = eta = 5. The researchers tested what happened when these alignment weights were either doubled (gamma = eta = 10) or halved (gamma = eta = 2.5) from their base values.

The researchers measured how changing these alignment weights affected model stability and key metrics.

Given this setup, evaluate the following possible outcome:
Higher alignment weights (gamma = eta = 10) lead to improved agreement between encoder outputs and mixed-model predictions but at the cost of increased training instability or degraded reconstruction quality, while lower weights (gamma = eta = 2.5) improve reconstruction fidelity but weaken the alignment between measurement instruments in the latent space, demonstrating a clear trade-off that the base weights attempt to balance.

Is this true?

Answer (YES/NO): NO